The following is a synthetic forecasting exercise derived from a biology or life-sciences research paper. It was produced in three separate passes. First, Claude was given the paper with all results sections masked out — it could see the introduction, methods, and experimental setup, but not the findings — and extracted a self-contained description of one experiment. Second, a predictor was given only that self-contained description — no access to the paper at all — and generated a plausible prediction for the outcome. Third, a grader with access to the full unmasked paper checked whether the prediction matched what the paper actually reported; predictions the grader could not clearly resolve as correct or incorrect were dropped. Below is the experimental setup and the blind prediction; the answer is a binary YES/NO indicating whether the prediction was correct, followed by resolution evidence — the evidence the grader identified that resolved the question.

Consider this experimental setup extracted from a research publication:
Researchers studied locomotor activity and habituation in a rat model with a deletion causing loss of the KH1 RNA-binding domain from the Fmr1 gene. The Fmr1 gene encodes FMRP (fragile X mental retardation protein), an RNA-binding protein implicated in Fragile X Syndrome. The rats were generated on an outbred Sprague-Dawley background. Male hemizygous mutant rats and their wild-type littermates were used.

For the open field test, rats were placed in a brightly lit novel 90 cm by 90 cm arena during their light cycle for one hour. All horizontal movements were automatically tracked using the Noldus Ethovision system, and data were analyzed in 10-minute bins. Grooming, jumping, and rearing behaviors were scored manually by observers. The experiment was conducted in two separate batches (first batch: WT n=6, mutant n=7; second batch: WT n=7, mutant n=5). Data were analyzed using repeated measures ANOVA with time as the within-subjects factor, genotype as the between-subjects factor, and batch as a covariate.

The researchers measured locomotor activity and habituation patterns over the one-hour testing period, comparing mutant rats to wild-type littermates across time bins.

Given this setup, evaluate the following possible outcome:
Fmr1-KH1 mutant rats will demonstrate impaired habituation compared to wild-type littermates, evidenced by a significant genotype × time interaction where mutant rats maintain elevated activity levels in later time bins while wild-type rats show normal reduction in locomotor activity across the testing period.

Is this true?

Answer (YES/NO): NO